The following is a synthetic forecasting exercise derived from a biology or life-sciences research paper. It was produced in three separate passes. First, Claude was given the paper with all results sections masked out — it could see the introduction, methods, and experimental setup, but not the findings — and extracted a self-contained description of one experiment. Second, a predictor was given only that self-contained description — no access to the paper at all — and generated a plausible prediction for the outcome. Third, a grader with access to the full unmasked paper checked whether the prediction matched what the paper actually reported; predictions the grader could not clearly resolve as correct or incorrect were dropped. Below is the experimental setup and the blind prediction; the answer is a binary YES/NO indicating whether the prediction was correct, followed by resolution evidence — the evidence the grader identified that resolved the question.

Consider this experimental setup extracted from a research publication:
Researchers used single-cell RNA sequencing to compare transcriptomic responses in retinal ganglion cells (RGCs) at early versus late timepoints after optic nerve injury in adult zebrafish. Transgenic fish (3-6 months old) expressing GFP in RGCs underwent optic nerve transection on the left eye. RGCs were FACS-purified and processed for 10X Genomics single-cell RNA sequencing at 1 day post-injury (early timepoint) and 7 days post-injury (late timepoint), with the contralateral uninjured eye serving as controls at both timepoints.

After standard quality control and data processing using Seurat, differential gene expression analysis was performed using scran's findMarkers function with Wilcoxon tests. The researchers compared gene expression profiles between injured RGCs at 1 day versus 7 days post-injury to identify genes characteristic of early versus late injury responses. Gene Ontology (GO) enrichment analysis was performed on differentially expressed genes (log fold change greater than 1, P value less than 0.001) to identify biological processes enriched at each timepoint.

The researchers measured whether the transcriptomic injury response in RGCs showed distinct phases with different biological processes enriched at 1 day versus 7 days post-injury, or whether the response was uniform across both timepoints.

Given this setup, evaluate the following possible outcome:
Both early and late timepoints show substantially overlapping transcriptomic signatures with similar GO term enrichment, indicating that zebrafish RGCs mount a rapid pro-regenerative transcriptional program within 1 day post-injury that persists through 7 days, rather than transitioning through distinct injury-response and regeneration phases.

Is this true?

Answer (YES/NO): NO